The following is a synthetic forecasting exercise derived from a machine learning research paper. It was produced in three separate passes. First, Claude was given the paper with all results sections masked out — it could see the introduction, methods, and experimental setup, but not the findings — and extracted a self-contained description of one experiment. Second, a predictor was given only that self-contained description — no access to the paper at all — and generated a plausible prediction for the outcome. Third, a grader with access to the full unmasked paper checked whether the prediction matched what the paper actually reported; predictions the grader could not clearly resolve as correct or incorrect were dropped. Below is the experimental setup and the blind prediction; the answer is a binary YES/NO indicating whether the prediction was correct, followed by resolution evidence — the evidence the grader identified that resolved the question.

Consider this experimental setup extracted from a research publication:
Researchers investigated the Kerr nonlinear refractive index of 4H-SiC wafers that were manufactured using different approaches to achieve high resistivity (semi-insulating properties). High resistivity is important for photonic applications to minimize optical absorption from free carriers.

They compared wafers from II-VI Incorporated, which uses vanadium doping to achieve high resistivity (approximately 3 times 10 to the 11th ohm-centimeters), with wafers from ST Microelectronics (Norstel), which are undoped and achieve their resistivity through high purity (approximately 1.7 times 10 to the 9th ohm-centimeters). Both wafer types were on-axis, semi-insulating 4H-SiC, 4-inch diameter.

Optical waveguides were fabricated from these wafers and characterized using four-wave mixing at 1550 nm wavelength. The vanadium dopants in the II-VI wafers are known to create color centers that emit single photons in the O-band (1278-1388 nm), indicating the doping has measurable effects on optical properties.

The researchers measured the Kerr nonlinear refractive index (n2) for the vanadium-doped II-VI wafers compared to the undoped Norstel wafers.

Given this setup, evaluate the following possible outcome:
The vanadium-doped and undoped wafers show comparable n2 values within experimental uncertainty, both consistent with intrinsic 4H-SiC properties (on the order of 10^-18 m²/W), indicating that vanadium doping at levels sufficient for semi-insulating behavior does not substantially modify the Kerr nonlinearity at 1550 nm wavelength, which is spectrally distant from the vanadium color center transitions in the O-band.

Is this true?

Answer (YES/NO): NO